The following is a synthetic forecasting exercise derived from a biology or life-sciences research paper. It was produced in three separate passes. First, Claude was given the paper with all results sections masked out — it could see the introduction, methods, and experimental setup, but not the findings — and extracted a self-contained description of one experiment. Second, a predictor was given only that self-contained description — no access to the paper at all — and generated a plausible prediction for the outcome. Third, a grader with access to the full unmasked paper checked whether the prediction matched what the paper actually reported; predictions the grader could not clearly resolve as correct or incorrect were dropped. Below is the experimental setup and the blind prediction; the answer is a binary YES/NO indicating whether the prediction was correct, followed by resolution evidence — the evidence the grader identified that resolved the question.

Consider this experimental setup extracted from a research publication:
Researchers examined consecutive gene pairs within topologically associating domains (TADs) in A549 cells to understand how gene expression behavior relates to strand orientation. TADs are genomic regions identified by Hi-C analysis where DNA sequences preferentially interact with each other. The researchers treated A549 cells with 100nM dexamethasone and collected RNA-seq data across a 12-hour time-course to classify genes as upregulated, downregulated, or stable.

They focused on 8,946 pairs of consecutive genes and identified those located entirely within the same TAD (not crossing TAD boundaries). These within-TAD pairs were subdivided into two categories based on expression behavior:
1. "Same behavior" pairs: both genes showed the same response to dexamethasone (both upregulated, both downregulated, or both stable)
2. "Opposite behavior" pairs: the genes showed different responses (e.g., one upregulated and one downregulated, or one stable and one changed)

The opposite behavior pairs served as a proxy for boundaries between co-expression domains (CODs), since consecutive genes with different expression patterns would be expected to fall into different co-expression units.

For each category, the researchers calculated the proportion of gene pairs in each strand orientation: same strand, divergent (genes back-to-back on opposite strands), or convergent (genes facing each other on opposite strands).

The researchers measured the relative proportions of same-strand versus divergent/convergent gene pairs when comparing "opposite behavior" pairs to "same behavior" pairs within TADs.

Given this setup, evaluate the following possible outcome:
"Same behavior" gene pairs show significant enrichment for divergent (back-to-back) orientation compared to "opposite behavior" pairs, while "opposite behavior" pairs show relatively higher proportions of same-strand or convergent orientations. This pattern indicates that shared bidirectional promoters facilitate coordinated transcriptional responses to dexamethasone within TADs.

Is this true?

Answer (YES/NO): NO